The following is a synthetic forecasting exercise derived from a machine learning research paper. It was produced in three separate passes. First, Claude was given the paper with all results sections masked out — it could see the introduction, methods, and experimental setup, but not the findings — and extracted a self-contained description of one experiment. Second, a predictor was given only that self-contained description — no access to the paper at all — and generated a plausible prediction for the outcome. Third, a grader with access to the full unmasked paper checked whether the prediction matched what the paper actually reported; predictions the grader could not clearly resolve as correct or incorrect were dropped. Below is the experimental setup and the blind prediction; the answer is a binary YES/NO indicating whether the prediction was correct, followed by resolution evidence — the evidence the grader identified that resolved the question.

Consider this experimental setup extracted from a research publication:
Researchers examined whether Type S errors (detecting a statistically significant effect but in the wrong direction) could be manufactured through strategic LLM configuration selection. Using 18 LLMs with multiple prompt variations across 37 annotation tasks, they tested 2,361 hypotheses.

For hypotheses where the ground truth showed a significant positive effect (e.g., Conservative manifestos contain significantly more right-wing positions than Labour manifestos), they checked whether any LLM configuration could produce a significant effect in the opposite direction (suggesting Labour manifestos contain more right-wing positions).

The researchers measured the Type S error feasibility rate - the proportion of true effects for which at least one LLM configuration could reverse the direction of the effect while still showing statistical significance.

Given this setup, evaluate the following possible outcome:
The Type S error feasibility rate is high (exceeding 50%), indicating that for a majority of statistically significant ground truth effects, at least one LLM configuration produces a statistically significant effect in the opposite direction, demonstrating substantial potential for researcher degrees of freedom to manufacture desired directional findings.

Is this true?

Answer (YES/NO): YES